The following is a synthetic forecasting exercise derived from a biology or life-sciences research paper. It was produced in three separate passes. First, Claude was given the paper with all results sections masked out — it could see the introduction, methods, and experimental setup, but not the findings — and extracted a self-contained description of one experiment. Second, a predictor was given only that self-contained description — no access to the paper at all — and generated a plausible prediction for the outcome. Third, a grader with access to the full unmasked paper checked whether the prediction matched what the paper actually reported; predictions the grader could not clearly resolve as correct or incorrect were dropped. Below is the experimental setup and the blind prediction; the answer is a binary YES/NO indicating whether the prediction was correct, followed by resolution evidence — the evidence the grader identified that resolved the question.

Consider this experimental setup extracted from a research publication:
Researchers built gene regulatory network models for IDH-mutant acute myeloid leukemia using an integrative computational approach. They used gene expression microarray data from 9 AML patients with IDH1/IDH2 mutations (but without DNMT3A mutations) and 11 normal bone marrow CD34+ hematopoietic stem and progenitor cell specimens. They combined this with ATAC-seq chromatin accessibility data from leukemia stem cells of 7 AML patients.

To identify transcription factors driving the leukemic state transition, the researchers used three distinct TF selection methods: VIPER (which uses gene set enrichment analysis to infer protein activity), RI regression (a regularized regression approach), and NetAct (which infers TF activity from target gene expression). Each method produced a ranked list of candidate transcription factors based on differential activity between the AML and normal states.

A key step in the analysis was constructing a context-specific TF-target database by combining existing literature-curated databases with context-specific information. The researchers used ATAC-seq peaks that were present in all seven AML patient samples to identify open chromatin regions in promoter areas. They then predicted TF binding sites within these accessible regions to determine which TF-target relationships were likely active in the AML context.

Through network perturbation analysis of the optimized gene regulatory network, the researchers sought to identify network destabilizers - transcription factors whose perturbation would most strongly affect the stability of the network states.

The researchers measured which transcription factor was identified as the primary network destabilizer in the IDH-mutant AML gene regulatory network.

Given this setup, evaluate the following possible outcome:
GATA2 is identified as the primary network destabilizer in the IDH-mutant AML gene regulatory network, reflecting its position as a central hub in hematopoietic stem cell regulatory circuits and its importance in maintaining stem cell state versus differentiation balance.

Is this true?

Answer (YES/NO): NO